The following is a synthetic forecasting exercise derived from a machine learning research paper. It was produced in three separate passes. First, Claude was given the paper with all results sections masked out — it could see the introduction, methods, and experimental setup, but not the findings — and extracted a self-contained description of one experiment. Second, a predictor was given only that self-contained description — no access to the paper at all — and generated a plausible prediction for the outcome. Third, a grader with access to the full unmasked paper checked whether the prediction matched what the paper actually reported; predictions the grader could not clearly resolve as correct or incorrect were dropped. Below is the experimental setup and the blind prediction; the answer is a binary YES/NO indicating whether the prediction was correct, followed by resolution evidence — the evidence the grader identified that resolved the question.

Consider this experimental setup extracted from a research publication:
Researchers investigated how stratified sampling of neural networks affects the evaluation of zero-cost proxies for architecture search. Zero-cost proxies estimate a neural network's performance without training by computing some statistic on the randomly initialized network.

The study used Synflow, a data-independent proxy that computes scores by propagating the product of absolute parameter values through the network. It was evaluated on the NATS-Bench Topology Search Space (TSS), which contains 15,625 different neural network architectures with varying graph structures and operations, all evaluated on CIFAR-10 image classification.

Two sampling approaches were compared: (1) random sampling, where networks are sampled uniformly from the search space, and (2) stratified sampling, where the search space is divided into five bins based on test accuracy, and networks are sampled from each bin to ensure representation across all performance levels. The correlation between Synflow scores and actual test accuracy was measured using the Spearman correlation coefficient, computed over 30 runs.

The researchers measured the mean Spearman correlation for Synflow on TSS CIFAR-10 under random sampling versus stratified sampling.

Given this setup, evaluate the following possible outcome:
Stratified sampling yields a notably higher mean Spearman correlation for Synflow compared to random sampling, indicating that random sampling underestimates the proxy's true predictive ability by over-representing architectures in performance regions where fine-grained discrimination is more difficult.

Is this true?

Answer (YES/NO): YES